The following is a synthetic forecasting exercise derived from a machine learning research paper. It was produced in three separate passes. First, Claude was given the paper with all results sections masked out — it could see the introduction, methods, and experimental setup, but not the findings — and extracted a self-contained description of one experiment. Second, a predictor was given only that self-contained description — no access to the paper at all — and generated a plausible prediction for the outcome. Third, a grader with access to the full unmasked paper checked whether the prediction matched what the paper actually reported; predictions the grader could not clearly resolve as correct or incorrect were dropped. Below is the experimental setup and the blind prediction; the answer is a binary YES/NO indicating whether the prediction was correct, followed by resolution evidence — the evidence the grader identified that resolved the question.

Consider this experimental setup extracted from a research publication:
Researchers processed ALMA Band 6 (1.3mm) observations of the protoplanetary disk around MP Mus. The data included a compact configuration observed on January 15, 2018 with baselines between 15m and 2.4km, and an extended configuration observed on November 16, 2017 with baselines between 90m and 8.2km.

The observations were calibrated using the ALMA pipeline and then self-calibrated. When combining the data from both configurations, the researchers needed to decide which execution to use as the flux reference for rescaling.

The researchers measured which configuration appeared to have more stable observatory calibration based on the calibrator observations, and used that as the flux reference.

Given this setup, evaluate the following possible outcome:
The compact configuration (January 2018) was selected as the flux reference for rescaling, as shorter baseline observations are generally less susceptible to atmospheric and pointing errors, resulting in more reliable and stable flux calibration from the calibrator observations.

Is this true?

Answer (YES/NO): NO